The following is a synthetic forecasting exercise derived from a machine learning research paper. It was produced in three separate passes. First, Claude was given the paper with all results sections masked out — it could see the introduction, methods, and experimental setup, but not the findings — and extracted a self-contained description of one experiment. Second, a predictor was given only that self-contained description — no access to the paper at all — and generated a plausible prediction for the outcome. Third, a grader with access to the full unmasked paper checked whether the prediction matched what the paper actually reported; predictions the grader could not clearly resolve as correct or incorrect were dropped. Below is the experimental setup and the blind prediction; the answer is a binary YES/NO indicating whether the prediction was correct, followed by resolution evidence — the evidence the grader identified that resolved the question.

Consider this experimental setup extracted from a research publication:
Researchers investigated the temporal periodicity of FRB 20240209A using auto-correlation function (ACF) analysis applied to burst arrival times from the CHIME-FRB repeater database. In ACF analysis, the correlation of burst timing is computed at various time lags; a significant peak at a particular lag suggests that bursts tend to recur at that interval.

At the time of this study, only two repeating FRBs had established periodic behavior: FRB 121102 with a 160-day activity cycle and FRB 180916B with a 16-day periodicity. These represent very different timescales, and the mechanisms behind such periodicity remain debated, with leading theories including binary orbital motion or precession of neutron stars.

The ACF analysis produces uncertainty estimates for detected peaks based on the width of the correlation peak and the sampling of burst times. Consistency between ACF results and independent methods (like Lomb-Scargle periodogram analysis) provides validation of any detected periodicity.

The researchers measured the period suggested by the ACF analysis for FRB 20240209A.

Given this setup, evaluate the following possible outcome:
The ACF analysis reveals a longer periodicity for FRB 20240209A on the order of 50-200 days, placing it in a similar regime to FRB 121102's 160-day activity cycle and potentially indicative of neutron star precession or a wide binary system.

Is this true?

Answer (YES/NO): YES